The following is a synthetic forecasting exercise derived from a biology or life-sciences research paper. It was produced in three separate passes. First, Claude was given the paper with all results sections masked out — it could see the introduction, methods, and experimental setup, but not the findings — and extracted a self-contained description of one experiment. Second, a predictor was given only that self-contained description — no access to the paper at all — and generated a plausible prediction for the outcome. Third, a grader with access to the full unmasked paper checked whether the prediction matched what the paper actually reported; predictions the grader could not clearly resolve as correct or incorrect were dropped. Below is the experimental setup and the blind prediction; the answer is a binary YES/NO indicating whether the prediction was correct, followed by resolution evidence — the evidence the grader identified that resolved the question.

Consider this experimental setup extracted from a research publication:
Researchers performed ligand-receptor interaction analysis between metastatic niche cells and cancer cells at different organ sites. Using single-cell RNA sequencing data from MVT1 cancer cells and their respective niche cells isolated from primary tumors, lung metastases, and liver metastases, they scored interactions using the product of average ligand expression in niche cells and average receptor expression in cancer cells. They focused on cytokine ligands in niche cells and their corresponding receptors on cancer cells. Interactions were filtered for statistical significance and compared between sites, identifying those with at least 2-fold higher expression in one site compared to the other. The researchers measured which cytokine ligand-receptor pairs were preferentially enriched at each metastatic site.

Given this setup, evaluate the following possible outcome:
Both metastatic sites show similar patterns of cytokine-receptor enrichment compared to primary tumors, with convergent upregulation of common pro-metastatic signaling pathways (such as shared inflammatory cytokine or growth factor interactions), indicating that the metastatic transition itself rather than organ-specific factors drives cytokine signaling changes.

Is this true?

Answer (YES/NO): NO